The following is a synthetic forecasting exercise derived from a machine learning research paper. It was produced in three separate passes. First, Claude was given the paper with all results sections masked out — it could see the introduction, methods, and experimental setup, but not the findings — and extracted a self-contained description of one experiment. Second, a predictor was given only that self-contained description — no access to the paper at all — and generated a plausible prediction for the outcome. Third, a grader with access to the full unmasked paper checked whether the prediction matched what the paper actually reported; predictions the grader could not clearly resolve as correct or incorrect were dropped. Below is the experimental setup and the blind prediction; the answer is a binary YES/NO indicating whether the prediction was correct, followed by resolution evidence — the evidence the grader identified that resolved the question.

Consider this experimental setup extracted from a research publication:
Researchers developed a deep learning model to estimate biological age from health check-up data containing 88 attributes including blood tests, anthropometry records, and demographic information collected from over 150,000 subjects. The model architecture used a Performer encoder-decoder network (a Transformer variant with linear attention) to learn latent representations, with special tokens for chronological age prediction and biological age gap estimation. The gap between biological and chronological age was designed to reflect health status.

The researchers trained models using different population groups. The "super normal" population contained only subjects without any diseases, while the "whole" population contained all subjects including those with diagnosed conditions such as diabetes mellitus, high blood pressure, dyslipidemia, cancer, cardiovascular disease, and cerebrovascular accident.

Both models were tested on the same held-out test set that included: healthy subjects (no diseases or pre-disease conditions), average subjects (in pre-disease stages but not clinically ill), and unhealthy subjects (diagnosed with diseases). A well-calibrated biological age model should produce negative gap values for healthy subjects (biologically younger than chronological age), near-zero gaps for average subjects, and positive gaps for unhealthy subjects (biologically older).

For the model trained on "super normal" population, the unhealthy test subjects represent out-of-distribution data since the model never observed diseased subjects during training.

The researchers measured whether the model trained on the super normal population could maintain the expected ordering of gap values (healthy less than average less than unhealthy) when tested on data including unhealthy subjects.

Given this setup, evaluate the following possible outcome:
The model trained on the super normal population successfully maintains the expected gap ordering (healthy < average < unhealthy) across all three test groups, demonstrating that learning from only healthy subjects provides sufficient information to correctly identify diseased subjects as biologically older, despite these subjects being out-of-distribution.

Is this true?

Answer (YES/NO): NO